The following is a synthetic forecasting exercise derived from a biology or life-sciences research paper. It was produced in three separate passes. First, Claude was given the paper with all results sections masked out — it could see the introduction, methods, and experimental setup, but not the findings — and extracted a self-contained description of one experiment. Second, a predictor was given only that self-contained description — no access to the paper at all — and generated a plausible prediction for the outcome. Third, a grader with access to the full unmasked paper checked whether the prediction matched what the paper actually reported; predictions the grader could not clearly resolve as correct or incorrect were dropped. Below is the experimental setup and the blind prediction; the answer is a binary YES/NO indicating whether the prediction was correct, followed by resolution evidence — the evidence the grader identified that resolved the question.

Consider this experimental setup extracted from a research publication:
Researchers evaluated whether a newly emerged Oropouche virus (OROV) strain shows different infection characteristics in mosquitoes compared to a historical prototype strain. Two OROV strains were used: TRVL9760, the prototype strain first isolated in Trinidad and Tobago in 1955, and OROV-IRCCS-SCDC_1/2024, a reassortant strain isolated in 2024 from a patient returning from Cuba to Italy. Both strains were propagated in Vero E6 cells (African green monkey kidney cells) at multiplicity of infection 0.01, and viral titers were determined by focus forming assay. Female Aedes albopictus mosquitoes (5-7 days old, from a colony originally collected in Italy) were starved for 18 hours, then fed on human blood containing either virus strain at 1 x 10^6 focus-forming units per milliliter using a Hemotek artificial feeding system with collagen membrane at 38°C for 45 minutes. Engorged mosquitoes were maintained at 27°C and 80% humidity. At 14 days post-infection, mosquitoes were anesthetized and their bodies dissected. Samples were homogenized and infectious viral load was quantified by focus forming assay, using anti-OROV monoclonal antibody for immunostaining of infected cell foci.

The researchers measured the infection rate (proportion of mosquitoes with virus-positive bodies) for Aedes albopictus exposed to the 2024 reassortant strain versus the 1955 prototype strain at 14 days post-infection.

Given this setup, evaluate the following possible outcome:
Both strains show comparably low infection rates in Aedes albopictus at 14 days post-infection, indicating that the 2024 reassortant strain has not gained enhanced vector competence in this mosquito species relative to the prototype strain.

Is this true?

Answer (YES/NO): NO